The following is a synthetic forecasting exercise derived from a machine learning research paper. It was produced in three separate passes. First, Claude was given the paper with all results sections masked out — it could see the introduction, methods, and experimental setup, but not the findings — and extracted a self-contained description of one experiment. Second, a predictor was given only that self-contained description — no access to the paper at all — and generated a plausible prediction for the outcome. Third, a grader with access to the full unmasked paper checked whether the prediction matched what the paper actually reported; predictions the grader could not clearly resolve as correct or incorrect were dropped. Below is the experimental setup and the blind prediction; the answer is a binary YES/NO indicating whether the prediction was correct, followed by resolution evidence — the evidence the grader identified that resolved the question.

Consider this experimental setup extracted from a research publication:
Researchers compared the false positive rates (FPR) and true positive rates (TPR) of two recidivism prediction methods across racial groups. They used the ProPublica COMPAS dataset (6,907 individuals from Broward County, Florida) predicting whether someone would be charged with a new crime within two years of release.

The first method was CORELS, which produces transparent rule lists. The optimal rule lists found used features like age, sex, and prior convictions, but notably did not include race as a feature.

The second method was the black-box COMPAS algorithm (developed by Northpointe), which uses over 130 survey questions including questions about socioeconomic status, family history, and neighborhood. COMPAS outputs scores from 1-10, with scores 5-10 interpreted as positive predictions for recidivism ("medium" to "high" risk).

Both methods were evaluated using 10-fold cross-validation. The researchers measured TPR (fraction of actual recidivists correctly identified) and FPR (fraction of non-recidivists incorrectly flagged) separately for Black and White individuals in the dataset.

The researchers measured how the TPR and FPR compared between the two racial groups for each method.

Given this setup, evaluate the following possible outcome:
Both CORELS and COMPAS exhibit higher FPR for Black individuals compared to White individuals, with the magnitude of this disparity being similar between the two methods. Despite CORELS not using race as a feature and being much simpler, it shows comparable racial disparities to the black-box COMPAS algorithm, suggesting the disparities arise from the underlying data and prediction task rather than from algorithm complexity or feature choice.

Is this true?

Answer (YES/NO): YES